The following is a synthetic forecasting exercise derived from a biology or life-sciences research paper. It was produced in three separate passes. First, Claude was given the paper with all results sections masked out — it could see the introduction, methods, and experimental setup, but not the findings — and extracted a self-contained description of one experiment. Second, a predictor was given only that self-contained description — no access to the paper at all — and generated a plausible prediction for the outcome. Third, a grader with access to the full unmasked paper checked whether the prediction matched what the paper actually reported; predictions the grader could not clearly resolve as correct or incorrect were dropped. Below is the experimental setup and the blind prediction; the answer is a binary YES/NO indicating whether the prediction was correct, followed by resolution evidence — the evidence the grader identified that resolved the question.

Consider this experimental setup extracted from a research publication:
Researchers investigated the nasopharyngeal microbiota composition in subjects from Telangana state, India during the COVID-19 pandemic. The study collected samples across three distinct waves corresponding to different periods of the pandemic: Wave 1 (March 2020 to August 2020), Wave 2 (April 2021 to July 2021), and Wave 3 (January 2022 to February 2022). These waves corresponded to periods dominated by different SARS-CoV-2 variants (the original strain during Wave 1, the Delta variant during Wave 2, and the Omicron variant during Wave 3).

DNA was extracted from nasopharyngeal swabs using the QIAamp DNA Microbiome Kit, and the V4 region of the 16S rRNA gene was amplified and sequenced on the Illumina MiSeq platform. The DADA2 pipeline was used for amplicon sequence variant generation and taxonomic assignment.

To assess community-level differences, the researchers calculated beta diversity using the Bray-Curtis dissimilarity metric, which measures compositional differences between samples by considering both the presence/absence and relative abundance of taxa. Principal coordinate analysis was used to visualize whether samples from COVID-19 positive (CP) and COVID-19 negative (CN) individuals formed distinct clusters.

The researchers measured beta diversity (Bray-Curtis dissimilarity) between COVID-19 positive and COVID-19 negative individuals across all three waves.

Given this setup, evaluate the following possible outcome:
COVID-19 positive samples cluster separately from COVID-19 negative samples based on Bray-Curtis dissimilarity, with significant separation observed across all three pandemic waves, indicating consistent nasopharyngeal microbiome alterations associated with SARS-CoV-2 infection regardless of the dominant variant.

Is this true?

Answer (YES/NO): NO